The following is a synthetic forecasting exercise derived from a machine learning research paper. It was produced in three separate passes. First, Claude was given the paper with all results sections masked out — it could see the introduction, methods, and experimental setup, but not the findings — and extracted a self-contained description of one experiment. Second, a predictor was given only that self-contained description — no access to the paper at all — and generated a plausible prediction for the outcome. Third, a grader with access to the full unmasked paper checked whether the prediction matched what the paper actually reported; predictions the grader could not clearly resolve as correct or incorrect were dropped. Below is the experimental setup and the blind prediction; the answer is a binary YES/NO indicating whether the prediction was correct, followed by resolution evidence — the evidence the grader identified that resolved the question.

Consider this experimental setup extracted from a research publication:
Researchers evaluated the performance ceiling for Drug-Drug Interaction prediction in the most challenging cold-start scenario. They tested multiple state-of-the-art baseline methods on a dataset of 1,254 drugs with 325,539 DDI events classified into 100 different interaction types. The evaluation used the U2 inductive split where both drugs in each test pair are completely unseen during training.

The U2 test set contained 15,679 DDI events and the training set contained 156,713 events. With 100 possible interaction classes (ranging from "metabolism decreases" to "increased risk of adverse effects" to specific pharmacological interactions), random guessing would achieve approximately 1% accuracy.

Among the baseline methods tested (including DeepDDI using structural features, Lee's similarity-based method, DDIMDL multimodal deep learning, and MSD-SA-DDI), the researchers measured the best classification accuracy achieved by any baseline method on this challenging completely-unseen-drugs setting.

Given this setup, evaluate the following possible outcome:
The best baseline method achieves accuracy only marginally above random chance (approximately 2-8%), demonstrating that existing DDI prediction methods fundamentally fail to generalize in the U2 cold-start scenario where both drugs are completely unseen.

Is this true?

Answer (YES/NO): NO